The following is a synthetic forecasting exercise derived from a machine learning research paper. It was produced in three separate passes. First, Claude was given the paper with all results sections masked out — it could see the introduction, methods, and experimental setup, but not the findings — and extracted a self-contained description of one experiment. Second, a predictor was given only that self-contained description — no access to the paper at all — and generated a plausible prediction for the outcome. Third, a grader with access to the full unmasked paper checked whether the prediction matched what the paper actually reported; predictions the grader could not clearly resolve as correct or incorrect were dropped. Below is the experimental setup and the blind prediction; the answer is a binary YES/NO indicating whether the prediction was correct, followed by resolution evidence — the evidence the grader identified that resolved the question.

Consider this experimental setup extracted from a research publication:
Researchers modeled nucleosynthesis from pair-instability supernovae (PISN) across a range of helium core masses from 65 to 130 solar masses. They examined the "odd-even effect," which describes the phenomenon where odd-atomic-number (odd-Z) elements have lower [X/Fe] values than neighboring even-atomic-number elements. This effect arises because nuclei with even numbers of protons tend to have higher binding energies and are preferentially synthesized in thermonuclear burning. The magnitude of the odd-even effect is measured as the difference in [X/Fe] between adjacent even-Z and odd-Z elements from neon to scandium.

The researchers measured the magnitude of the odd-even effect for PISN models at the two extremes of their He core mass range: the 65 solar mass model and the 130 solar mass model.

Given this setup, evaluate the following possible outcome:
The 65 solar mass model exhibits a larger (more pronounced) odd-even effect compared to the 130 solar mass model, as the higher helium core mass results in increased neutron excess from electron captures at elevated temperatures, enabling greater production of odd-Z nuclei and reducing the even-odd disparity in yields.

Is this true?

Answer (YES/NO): NO